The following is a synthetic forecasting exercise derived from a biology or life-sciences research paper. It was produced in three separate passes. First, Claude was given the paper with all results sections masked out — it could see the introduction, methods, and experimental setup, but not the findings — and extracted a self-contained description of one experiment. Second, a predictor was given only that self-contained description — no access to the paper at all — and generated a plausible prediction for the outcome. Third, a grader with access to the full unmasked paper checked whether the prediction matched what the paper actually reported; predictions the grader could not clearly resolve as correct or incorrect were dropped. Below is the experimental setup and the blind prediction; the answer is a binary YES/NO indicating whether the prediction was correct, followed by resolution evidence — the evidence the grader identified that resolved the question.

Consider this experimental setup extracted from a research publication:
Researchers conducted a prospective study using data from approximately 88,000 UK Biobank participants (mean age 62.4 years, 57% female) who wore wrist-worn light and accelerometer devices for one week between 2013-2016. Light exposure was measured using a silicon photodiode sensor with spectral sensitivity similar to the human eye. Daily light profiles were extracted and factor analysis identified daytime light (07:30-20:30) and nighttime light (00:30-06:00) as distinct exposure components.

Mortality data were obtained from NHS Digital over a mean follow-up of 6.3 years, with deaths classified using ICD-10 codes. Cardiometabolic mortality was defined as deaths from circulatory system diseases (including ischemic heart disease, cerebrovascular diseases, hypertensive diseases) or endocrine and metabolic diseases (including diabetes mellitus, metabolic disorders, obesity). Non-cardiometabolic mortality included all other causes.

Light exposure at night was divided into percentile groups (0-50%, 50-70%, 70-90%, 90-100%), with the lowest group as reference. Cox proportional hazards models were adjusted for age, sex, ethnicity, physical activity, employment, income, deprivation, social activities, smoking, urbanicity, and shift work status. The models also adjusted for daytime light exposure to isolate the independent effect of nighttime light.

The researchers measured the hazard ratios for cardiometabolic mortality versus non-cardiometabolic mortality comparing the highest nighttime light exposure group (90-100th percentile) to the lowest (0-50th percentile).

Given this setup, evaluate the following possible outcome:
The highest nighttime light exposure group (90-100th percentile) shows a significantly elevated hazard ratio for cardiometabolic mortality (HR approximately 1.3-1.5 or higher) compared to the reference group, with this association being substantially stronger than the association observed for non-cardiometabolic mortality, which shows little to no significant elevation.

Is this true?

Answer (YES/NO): NO